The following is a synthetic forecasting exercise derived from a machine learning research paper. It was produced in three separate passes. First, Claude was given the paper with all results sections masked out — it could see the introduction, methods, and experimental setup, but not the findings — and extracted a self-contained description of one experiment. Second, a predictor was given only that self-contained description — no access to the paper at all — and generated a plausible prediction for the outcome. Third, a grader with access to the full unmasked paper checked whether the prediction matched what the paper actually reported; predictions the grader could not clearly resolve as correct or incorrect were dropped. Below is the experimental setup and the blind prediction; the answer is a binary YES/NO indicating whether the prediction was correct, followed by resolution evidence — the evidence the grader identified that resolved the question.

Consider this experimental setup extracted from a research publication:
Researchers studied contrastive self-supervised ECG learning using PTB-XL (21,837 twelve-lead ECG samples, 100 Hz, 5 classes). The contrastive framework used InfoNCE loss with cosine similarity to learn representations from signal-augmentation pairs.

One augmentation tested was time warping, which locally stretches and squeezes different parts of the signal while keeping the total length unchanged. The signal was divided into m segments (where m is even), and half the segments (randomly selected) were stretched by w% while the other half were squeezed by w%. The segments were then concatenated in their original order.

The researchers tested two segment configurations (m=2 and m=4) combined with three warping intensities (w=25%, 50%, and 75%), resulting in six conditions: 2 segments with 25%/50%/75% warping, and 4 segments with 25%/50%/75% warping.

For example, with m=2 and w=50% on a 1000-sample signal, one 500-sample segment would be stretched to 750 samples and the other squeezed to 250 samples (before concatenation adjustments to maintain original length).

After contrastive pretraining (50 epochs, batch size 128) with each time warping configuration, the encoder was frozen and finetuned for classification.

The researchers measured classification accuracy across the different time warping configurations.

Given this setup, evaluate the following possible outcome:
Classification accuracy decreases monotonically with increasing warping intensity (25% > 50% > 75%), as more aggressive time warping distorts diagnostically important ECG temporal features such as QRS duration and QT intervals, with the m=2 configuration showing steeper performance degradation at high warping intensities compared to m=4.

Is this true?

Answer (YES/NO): NO